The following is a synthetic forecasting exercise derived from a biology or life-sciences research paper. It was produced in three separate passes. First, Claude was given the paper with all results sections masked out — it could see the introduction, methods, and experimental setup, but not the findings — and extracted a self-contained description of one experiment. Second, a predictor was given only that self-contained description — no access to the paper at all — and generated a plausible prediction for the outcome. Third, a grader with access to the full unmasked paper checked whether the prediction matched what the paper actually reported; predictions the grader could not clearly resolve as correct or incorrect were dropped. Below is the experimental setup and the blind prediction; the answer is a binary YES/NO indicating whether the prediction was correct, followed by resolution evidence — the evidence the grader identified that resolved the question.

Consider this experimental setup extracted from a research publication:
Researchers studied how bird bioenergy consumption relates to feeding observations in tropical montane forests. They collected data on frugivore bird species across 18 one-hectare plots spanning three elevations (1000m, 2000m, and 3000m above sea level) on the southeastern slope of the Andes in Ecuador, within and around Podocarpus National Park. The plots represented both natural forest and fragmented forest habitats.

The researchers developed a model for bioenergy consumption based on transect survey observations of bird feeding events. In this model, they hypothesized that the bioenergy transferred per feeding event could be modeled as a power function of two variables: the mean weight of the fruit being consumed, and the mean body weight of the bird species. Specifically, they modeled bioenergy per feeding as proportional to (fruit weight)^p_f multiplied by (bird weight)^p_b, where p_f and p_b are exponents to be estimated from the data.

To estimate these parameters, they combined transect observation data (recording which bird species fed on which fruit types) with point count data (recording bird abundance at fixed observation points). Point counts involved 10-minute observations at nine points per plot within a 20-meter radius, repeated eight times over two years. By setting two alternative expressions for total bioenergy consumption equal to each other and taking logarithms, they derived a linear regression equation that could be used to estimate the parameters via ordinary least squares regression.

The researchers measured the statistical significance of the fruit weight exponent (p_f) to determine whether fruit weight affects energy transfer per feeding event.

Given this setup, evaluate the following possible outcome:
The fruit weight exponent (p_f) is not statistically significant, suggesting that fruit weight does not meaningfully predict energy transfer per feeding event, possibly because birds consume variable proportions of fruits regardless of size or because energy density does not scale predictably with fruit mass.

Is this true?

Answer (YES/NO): YES